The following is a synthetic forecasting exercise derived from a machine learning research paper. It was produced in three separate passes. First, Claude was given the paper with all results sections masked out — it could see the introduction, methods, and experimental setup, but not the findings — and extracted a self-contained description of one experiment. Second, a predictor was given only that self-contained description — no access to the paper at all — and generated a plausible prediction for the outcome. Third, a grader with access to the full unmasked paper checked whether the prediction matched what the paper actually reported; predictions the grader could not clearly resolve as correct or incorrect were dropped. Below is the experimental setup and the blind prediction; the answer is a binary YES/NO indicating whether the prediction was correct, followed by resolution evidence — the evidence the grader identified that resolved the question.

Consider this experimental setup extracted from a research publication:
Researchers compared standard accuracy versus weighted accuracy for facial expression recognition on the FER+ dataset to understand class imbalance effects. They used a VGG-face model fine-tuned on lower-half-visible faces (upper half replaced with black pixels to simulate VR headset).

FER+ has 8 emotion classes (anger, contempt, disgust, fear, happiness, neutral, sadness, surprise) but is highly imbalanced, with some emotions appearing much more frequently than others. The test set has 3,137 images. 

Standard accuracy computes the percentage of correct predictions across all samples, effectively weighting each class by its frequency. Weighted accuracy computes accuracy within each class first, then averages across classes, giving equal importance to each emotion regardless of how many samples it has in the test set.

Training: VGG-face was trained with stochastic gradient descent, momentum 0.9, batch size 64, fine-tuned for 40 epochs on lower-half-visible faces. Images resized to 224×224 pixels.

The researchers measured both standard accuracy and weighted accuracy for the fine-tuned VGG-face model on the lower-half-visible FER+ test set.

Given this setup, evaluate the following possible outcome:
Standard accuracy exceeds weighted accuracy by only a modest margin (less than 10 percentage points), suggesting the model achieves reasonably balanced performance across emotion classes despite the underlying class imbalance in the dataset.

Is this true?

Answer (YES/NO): NO